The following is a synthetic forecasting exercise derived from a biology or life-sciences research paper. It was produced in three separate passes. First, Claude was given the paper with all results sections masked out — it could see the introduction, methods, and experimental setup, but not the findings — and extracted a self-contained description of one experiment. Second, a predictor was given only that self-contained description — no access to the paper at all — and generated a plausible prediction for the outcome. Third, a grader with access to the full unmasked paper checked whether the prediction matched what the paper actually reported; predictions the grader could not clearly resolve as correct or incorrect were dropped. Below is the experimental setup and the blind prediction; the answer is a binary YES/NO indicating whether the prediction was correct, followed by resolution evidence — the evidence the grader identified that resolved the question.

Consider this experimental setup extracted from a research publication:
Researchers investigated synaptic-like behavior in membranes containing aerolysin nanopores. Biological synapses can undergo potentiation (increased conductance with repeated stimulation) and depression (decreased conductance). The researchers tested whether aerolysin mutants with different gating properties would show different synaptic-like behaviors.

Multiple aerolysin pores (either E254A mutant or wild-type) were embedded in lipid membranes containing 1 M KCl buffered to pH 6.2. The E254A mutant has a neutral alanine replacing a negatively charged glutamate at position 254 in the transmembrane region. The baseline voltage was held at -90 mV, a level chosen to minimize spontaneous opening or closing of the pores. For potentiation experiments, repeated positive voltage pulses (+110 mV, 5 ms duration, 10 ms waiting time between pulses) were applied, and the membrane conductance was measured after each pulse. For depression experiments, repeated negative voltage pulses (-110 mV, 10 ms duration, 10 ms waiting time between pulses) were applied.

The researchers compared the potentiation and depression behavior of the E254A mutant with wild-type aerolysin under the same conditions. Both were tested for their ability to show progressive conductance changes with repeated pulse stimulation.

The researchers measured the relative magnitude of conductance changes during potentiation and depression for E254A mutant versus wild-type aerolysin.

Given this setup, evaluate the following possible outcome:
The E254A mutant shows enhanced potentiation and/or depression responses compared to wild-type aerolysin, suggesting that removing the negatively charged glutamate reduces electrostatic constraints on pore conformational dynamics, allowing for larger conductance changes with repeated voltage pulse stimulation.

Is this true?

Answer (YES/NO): YES